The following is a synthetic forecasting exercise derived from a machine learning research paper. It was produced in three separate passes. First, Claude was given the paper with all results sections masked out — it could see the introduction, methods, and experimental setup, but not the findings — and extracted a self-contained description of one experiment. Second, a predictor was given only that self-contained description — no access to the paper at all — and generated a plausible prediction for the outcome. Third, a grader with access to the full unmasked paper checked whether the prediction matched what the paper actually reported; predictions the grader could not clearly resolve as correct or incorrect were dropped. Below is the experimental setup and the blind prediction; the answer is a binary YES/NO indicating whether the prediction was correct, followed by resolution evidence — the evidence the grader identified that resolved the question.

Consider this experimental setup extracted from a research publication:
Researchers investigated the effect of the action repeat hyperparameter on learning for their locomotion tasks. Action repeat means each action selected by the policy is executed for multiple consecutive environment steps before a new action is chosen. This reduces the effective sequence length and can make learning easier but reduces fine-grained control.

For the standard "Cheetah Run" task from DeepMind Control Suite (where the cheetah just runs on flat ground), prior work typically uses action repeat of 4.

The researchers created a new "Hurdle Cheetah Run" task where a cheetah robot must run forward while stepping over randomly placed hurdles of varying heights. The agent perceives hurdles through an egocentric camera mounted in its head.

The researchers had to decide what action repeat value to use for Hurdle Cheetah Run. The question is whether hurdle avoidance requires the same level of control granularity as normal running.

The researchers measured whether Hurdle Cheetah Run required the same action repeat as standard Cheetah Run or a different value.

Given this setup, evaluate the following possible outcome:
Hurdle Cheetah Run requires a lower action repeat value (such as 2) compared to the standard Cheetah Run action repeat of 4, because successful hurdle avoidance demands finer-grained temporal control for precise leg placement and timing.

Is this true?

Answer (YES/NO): YES